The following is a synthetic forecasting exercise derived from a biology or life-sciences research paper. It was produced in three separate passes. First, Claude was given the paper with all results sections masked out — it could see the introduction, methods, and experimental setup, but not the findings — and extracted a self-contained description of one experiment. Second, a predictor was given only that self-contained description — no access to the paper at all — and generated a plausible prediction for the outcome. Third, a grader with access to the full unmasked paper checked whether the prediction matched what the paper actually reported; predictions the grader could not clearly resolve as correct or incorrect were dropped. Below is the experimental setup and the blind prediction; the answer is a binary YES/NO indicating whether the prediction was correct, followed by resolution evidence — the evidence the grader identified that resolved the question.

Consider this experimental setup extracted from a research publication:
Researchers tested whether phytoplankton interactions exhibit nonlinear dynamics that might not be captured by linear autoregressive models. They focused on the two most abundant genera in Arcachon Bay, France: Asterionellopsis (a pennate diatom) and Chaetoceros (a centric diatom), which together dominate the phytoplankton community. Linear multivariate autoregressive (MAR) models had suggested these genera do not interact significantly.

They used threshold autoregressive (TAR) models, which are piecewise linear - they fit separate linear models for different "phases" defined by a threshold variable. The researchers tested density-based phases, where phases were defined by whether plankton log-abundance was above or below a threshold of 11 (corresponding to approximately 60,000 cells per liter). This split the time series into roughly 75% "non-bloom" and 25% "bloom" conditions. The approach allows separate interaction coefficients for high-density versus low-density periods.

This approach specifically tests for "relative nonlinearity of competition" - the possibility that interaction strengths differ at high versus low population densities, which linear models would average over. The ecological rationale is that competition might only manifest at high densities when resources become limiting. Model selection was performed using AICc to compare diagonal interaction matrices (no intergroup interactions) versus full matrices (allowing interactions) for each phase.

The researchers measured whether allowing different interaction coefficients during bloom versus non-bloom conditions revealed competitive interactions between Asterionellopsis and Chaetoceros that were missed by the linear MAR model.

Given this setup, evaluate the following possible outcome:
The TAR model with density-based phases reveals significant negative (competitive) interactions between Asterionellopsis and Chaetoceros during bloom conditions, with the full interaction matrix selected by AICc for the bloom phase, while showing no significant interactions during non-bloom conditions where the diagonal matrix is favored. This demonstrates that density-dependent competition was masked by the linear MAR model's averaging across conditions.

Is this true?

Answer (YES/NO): NO